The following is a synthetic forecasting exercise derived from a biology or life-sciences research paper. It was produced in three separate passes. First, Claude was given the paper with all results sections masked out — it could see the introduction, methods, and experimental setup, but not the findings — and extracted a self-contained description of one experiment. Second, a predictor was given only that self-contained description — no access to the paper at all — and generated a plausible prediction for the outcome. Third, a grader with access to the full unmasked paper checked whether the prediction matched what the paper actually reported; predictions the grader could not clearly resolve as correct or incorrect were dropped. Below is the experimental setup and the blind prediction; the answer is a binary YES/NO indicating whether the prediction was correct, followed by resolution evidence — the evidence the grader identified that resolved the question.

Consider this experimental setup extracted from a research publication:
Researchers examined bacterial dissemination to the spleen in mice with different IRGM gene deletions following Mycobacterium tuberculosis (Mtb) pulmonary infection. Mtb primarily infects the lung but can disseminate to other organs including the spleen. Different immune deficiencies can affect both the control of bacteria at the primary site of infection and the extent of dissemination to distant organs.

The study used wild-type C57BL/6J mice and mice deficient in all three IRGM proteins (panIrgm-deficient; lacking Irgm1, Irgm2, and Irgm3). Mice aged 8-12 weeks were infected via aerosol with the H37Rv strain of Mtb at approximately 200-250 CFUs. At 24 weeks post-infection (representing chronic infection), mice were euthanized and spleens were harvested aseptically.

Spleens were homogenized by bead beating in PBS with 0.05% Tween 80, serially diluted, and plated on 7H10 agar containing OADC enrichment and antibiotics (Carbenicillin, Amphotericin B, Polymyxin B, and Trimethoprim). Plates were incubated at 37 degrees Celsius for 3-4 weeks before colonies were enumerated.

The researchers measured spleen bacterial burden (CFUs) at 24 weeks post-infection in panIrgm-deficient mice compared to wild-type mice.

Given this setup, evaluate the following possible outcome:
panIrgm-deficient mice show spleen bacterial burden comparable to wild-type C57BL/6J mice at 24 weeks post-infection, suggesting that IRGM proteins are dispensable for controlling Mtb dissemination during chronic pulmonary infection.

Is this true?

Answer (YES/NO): YES